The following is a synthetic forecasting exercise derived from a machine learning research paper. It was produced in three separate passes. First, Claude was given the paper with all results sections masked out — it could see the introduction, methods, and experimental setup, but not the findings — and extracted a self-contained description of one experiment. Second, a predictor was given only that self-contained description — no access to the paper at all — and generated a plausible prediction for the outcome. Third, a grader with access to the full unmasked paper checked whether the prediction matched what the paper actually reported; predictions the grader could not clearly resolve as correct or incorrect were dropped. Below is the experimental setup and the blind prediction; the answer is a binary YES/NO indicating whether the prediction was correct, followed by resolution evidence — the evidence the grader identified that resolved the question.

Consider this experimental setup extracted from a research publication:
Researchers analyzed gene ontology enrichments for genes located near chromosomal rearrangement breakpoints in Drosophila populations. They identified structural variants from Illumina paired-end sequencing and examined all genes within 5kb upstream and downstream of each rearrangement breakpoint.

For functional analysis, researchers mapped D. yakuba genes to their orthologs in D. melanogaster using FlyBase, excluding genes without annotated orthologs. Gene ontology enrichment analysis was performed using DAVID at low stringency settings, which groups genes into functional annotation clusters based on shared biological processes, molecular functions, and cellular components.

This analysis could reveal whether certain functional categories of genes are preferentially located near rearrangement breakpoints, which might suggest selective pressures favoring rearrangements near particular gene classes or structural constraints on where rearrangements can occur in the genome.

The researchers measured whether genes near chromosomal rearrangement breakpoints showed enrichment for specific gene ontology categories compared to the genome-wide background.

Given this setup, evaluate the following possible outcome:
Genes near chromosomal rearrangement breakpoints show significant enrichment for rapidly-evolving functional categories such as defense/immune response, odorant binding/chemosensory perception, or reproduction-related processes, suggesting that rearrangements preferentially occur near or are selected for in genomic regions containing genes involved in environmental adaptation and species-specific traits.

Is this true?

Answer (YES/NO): YES